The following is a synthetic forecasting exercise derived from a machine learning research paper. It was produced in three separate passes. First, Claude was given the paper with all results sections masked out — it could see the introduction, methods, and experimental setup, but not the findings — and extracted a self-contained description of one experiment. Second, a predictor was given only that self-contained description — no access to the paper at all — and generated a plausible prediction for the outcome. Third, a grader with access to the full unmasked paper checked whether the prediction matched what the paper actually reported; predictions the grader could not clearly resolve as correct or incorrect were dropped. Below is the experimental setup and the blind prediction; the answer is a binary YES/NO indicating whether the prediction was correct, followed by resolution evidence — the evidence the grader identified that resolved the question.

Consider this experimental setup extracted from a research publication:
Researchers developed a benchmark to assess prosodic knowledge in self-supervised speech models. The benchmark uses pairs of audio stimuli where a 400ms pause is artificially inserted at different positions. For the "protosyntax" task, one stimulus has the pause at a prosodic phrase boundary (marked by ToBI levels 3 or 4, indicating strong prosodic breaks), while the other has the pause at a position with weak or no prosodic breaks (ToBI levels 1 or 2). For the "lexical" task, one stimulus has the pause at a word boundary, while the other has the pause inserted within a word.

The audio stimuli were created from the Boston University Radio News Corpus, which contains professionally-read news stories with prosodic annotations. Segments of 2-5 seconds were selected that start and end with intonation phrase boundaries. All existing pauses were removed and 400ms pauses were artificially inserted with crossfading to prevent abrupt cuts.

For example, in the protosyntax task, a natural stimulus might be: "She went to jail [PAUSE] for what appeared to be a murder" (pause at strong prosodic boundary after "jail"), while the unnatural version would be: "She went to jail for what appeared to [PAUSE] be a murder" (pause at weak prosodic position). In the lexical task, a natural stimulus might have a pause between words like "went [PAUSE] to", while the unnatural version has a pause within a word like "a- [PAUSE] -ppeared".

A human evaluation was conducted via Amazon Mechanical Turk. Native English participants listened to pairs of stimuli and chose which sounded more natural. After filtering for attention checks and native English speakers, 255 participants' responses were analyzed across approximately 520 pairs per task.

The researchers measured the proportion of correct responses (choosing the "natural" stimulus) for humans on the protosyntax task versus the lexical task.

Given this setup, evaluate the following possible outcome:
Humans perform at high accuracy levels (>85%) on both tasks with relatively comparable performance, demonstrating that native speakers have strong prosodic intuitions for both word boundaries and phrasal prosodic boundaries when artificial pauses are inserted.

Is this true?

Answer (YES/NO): NO